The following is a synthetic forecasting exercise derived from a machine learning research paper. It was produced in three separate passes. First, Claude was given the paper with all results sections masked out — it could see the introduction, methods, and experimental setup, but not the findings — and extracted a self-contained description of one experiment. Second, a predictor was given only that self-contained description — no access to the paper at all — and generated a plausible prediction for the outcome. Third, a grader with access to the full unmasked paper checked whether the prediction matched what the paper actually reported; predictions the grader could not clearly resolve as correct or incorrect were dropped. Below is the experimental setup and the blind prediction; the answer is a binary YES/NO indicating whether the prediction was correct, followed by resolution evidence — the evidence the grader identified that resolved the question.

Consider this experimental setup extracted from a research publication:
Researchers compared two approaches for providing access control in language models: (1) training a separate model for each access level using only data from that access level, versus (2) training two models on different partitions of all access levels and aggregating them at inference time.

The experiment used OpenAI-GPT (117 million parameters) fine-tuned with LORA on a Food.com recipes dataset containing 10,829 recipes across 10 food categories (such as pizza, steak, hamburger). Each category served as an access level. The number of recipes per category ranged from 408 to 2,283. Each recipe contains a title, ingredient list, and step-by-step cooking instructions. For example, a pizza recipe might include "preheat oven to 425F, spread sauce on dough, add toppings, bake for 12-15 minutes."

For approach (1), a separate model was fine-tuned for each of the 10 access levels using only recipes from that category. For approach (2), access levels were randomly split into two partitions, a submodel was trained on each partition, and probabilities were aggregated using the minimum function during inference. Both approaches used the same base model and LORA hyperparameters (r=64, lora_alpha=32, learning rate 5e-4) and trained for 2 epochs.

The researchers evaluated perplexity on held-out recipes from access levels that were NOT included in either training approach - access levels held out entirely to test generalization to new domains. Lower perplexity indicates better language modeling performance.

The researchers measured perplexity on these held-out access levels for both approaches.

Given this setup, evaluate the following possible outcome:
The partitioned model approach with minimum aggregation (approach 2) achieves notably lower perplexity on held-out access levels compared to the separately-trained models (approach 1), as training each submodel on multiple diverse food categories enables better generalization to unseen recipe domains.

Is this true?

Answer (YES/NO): YES